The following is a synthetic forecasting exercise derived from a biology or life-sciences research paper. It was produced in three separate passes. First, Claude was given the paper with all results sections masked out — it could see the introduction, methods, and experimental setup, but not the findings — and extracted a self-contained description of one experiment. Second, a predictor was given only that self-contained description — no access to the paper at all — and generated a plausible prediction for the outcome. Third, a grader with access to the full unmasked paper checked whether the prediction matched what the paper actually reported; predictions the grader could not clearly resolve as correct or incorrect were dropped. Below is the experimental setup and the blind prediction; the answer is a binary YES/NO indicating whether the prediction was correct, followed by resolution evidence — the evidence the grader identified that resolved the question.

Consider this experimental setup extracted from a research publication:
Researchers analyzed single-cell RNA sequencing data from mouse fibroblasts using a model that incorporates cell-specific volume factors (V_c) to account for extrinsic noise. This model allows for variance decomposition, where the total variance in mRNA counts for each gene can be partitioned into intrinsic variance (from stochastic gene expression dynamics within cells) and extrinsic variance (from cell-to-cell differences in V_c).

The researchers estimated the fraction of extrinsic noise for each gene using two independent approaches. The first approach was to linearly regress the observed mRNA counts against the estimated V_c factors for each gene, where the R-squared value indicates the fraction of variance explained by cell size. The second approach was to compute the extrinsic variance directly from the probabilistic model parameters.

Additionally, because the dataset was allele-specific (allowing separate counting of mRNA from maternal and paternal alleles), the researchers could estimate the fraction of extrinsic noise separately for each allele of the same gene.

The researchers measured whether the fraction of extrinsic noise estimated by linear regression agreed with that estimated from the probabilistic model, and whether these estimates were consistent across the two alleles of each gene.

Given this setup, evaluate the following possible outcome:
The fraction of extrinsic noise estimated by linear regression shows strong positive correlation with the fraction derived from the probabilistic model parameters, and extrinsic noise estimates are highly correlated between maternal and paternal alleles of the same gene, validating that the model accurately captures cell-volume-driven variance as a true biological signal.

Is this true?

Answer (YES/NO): YES